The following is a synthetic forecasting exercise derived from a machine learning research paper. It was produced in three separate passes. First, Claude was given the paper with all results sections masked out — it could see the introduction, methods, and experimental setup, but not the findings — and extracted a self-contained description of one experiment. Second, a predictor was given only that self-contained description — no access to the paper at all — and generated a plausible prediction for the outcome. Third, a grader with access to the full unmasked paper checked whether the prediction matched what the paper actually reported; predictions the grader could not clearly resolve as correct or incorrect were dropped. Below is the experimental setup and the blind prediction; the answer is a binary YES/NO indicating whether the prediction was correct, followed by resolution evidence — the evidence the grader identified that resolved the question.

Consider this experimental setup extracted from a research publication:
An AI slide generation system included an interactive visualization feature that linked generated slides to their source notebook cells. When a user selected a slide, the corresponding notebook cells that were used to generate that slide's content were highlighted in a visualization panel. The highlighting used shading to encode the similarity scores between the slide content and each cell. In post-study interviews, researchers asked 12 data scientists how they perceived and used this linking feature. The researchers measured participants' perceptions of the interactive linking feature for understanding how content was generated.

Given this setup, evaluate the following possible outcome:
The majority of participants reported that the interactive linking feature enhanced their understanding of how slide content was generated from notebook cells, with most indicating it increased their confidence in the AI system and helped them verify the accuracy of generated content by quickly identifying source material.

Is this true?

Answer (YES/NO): NO